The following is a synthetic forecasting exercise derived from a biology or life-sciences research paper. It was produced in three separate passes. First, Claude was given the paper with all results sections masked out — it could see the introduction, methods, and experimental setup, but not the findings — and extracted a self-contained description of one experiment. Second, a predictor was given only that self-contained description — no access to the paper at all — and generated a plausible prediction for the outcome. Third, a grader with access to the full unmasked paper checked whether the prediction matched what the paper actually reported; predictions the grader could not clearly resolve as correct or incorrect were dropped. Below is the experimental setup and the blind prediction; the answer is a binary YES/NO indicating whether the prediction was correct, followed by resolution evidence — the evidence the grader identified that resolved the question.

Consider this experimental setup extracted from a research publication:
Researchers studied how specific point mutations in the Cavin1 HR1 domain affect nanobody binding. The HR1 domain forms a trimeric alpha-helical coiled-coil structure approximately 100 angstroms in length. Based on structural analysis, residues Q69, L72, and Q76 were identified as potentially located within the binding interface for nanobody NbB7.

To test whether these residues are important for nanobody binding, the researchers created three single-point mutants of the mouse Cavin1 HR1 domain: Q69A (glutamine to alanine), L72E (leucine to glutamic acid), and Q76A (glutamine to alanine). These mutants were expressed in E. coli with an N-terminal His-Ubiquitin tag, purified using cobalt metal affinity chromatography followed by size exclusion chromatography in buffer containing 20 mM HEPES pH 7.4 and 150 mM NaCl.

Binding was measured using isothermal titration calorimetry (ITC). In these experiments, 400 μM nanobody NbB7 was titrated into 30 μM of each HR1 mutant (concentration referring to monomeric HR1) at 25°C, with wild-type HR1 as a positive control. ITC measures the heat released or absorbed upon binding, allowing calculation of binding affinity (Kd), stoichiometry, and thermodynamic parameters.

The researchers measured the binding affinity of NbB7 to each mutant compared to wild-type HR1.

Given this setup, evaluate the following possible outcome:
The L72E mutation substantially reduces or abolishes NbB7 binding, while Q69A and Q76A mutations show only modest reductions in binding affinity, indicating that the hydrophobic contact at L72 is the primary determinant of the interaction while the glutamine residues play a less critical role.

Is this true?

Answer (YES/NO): NO